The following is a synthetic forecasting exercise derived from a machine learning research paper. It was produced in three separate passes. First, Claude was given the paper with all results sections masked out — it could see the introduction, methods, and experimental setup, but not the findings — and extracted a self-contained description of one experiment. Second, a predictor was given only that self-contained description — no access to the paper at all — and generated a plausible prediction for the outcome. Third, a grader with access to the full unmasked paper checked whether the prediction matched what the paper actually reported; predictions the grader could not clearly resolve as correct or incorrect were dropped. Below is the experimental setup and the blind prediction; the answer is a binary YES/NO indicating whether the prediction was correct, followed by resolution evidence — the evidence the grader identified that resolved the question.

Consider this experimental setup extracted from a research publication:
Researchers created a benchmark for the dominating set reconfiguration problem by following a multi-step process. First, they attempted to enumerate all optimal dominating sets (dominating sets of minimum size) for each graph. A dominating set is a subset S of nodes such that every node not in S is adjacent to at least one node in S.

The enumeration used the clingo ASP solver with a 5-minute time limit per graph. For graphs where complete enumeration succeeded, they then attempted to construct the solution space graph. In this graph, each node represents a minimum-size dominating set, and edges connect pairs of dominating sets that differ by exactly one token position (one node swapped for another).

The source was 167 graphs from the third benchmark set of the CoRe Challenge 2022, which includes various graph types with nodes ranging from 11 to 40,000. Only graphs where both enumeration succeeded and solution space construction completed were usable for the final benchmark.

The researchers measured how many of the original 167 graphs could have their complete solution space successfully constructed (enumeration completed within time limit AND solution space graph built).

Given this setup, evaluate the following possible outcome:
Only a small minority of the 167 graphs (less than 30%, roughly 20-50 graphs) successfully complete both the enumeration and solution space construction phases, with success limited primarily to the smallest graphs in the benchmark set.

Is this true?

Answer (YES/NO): YES